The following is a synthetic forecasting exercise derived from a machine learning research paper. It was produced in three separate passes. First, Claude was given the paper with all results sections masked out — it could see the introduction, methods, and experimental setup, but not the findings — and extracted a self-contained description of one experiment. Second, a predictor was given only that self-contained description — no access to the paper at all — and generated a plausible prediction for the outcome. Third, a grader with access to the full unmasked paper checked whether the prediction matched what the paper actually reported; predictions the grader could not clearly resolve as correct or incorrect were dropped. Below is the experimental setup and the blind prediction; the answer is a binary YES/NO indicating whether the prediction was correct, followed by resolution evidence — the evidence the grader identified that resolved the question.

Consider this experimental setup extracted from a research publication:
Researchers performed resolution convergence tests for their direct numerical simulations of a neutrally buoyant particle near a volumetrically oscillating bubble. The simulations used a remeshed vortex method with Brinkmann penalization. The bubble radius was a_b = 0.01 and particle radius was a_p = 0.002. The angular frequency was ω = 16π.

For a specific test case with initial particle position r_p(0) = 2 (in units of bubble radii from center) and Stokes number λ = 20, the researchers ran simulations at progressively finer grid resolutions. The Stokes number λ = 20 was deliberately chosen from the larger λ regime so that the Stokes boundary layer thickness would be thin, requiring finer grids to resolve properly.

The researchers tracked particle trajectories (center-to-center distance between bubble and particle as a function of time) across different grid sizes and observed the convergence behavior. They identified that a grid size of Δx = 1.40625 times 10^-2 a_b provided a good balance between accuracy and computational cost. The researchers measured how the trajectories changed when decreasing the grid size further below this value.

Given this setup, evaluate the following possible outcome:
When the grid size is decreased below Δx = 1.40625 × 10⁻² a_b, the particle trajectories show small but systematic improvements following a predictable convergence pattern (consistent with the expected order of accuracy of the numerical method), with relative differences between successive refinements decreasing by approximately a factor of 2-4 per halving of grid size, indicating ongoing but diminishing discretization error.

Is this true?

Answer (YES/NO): NO